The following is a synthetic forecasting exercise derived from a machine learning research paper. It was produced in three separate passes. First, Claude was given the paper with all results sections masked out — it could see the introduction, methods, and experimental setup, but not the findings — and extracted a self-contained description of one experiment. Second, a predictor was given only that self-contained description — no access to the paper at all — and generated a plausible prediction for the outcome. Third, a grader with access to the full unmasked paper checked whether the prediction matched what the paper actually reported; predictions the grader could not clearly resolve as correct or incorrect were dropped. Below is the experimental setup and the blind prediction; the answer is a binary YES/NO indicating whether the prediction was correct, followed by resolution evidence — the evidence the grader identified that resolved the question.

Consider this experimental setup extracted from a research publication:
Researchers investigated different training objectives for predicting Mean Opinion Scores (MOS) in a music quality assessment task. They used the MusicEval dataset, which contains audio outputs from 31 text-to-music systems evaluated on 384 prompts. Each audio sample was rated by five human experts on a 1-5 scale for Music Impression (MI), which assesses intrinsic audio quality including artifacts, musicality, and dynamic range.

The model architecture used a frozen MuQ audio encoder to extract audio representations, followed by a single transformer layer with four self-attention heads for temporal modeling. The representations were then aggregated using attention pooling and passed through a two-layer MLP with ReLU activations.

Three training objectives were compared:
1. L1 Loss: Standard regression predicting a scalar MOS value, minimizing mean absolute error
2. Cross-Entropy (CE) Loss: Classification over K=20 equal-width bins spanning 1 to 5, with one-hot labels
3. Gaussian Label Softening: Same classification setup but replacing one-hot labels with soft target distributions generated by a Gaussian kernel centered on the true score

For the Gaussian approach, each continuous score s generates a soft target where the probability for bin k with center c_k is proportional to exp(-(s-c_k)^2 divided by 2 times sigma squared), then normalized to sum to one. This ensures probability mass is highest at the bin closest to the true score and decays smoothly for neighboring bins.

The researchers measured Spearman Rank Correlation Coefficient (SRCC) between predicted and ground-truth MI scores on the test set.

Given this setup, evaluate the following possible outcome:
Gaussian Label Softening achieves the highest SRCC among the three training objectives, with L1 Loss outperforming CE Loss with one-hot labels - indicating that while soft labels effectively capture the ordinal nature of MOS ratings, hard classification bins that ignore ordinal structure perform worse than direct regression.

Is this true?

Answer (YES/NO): NO